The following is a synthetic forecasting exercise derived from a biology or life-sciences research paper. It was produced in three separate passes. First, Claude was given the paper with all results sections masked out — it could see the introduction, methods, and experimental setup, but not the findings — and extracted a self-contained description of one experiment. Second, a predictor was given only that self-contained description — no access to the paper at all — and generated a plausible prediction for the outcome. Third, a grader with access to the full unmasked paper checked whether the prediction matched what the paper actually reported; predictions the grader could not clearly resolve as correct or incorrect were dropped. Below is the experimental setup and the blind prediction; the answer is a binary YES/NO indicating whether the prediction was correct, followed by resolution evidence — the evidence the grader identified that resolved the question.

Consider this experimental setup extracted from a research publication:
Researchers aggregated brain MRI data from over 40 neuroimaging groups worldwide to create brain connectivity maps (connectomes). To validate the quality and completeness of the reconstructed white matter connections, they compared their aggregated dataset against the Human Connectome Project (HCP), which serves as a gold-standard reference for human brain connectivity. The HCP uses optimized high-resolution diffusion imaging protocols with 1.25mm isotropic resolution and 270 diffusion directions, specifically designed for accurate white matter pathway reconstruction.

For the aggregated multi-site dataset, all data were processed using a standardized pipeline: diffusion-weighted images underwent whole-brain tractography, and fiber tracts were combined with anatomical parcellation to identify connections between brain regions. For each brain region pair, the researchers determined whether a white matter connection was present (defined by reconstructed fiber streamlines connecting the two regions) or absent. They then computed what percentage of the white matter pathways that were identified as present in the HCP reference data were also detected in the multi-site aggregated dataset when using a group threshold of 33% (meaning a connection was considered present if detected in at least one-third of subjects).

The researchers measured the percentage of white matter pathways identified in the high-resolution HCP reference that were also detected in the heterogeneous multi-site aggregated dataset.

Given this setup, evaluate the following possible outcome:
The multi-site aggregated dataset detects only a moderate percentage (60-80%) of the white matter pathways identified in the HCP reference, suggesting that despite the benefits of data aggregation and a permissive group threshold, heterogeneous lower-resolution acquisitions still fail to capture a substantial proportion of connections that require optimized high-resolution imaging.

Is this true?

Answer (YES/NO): YES